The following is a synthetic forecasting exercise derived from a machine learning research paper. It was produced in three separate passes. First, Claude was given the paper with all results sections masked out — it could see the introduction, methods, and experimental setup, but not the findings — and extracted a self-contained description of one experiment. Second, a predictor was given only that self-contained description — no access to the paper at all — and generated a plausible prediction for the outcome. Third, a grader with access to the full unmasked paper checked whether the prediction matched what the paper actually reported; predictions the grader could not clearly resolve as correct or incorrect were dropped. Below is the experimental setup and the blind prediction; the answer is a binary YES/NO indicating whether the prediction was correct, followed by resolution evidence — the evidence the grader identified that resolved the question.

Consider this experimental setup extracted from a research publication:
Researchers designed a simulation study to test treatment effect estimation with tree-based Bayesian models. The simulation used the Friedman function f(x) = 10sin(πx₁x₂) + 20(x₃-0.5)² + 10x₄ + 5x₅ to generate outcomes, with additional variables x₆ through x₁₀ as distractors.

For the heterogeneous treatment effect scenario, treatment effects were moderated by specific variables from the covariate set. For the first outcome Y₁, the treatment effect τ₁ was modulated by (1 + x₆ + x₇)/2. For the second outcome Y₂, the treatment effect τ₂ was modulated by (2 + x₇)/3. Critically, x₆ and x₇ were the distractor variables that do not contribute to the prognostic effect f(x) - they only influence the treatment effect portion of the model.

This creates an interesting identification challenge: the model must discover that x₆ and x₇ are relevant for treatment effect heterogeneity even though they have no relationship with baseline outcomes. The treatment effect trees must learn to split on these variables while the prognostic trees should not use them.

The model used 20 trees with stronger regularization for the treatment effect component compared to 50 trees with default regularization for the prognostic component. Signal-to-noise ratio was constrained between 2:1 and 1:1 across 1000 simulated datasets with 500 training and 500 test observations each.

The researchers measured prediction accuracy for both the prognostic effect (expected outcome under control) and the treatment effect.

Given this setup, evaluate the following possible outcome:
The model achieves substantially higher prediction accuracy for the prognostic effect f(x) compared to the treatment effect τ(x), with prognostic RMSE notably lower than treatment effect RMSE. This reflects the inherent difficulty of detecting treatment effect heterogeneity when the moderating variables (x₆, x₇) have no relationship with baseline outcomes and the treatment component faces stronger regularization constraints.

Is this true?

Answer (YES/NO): NO